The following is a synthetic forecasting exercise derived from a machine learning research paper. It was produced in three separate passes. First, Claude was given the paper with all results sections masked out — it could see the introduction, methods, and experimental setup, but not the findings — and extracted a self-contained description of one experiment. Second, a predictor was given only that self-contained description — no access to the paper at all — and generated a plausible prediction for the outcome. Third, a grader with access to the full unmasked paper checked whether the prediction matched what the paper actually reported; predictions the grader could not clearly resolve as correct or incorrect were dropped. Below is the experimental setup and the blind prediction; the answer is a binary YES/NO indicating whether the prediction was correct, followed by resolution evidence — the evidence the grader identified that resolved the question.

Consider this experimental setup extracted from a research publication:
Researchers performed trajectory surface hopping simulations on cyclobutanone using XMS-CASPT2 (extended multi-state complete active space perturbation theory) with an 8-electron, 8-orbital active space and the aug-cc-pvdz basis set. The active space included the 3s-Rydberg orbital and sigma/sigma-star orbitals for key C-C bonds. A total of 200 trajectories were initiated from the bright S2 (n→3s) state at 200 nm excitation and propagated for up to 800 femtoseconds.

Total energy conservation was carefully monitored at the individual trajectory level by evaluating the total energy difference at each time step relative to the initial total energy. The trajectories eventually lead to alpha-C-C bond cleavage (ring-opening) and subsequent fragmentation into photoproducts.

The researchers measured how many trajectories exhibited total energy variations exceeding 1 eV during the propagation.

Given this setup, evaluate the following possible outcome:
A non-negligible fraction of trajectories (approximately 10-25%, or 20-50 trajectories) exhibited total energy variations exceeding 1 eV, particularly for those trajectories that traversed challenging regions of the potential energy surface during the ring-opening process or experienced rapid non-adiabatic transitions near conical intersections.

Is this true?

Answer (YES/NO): YES